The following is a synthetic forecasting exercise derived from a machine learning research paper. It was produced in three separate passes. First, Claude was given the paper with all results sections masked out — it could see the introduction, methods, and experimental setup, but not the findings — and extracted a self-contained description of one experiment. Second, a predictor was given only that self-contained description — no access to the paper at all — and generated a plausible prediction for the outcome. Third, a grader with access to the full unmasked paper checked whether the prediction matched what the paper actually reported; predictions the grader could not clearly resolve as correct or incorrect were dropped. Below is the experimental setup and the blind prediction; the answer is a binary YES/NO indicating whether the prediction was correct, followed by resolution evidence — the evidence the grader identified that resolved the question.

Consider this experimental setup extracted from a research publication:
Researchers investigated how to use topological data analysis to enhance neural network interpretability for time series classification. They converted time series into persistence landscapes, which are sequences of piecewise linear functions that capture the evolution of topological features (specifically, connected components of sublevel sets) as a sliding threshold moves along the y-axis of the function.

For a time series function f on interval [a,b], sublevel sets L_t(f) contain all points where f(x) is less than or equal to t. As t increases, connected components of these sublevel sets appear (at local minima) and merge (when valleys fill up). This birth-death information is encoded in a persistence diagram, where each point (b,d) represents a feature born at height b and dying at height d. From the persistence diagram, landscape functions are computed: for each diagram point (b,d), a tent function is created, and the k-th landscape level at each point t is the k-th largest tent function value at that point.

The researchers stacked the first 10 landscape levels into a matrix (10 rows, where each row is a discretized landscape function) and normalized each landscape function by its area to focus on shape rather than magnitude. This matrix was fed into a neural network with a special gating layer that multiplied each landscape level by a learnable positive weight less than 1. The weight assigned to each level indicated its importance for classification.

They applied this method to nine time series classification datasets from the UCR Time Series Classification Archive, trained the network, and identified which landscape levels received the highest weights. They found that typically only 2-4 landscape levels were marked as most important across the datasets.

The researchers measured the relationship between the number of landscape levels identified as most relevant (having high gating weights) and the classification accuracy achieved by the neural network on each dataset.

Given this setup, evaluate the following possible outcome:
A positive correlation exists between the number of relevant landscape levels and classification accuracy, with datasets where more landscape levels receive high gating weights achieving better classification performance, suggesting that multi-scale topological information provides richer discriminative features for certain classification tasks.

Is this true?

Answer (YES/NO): NO